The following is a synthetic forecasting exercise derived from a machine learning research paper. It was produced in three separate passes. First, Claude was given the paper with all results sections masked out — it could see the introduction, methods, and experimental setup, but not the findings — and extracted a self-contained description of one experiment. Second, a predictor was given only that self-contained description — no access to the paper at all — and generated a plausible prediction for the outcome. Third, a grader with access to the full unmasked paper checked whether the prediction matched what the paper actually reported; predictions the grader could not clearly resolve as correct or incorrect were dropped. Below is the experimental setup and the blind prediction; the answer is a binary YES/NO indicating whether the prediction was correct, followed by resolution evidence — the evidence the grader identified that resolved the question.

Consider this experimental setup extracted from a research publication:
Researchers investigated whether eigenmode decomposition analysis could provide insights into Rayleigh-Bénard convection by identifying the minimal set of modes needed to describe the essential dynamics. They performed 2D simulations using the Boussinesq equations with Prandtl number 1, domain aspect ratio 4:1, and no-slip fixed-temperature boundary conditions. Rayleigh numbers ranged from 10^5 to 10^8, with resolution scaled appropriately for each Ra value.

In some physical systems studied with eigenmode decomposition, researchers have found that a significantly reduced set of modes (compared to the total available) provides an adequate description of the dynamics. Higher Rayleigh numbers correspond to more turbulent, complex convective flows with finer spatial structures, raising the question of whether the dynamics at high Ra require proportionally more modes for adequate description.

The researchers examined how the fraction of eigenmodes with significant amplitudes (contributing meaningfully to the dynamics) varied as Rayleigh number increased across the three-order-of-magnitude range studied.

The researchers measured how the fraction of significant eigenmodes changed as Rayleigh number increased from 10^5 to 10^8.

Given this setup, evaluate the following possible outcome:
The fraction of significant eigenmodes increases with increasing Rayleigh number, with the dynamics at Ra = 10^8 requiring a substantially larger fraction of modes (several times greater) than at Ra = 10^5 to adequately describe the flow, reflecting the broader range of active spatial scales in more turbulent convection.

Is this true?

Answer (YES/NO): NO